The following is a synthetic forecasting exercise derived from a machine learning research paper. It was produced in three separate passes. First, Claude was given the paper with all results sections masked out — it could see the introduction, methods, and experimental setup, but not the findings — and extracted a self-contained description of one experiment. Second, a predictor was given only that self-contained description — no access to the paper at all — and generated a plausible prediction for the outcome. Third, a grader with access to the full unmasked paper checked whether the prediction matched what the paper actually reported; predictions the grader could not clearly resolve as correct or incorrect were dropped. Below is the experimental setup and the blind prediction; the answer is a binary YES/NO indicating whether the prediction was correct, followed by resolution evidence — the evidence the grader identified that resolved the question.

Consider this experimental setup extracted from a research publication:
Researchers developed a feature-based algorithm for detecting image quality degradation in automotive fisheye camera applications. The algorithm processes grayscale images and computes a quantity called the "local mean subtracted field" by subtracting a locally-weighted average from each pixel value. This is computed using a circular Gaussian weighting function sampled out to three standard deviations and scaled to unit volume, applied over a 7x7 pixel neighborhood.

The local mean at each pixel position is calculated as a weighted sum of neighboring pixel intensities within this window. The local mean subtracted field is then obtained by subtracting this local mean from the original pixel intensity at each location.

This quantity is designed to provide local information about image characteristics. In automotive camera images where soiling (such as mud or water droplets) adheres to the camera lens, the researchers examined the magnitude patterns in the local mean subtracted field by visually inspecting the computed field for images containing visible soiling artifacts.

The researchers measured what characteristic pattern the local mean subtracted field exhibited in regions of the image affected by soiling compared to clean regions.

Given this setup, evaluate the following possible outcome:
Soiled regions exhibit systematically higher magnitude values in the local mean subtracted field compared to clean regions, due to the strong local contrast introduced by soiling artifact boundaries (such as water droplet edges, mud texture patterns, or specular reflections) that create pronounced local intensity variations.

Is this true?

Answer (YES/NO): NO